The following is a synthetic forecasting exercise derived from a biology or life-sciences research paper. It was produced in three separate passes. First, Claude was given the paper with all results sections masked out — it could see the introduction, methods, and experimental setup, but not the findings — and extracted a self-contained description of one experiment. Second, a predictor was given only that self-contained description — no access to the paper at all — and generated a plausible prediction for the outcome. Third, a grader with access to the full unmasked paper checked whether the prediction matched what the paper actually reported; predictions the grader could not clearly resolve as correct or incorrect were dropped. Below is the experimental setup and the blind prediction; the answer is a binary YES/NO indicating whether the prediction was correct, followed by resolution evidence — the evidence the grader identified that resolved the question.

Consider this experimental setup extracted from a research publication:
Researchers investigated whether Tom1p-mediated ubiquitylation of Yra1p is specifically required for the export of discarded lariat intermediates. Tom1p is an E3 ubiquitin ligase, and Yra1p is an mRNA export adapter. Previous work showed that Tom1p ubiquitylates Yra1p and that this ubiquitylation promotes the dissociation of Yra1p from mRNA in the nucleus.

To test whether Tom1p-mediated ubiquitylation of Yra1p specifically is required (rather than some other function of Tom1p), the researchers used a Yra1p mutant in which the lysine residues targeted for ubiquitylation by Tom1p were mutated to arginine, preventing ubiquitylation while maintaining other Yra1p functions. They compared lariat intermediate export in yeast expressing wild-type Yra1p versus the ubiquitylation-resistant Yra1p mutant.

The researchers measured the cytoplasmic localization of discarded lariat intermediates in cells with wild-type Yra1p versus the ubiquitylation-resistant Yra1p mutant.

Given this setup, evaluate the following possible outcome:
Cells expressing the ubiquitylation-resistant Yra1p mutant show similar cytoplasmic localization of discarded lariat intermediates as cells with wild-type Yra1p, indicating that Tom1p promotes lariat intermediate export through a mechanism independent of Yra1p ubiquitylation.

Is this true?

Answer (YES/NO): NO